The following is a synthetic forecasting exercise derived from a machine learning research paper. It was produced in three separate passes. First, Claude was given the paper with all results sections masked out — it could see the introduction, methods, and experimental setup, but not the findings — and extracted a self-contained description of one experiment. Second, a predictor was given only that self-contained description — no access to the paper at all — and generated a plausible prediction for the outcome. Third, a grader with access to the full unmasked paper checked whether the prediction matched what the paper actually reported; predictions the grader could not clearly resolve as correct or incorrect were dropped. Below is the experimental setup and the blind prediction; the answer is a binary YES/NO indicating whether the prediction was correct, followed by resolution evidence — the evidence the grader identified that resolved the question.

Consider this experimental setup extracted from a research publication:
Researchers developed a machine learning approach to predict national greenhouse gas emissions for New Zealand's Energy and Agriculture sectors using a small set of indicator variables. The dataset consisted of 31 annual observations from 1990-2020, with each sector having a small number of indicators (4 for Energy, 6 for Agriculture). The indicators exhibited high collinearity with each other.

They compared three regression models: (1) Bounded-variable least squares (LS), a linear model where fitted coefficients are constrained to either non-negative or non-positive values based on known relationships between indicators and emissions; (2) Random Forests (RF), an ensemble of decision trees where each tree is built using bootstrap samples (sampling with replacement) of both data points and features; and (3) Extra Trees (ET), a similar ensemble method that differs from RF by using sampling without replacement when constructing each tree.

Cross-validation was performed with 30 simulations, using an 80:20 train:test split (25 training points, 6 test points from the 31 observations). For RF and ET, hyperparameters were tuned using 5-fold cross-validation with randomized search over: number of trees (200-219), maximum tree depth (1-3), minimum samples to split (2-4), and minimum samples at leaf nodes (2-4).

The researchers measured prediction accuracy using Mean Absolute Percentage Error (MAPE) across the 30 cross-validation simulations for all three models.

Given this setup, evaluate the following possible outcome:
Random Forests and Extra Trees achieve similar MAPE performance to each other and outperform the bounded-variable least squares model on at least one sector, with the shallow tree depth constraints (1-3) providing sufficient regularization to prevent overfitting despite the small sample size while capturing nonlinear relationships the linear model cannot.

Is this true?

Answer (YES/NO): YES